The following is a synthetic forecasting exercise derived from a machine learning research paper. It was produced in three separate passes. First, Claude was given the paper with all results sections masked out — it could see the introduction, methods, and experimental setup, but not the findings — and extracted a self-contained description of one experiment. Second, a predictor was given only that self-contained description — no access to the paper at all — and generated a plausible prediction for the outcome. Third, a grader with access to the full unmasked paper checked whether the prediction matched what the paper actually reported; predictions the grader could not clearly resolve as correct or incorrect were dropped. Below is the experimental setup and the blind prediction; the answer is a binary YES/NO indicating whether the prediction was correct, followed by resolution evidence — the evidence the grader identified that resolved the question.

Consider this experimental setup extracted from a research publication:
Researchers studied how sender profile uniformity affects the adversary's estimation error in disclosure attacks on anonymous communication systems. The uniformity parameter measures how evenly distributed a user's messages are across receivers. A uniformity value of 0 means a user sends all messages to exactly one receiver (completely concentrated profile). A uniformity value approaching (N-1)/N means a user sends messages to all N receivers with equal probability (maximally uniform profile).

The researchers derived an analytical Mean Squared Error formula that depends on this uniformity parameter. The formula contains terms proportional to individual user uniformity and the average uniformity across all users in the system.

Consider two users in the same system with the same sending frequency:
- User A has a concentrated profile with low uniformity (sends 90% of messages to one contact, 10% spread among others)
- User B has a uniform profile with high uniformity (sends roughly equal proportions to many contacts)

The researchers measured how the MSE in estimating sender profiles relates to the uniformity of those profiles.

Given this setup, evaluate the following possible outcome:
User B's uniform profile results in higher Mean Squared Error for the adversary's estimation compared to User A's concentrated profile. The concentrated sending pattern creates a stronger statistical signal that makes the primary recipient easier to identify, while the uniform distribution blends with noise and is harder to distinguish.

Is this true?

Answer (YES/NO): YES